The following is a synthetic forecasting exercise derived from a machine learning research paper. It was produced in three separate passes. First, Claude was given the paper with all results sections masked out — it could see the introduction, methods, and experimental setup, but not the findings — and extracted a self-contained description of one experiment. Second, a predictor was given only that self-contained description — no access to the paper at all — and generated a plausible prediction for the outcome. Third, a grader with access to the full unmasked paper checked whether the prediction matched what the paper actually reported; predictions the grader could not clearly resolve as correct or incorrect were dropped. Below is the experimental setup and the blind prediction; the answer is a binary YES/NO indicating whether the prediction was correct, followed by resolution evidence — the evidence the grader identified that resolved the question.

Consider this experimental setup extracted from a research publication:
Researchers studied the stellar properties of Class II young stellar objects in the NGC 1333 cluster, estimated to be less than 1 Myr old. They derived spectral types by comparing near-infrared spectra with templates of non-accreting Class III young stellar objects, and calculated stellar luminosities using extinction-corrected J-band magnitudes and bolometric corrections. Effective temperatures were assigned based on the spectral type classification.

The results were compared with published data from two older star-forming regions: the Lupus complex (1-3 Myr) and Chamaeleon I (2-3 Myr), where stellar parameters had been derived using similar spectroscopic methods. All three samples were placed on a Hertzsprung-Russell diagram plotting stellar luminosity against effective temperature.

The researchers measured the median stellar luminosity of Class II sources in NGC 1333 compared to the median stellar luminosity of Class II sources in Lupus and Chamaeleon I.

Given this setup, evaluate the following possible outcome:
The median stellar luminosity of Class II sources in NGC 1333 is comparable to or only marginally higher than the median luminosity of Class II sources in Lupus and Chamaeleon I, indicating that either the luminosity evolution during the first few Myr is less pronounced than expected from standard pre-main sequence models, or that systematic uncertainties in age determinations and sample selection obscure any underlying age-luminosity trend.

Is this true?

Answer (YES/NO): NO